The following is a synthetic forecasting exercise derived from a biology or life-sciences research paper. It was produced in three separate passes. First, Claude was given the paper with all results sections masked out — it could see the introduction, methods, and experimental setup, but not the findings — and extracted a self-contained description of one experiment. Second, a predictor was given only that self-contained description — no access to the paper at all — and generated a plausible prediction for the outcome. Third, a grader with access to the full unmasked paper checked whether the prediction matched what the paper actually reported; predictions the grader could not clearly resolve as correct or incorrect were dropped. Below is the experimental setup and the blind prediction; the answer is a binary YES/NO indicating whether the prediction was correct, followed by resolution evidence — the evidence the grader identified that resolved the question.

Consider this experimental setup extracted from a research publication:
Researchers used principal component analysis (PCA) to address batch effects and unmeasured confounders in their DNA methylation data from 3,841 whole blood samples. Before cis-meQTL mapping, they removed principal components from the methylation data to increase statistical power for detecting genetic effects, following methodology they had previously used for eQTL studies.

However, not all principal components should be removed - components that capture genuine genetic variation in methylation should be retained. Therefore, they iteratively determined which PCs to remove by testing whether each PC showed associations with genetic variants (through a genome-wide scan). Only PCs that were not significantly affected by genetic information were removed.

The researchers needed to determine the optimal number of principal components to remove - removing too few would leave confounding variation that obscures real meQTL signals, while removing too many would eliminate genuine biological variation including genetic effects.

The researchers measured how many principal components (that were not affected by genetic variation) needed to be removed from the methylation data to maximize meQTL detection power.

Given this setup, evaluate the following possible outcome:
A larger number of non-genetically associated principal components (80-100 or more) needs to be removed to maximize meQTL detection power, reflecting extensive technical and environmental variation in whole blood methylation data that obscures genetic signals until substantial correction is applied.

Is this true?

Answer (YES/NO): NO